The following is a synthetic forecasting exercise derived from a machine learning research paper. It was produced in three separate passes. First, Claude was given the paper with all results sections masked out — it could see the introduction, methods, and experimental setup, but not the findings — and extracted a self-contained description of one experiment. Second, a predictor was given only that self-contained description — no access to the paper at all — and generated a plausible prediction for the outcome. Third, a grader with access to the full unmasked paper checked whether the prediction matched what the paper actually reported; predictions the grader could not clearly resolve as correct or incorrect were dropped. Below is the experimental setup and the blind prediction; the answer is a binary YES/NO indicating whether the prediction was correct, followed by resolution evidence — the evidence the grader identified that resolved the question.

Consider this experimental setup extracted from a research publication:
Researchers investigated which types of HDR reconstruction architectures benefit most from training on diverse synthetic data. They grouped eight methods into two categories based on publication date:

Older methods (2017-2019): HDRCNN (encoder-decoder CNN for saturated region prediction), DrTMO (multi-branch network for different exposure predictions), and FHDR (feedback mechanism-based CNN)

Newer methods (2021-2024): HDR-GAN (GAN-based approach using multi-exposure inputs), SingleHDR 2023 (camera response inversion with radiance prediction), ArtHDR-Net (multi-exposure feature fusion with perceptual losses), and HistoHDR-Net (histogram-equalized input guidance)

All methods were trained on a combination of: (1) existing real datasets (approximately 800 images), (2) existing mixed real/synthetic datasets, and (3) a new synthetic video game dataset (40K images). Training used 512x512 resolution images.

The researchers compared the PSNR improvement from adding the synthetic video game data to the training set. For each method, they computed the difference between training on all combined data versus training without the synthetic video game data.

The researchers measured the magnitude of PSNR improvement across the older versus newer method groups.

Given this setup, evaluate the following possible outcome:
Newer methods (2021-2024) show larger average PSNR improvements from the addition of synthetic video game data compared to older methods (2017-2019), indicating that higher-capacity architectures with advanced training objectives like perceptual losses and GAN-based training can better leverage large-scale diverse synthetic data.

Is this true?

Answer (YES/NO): YES